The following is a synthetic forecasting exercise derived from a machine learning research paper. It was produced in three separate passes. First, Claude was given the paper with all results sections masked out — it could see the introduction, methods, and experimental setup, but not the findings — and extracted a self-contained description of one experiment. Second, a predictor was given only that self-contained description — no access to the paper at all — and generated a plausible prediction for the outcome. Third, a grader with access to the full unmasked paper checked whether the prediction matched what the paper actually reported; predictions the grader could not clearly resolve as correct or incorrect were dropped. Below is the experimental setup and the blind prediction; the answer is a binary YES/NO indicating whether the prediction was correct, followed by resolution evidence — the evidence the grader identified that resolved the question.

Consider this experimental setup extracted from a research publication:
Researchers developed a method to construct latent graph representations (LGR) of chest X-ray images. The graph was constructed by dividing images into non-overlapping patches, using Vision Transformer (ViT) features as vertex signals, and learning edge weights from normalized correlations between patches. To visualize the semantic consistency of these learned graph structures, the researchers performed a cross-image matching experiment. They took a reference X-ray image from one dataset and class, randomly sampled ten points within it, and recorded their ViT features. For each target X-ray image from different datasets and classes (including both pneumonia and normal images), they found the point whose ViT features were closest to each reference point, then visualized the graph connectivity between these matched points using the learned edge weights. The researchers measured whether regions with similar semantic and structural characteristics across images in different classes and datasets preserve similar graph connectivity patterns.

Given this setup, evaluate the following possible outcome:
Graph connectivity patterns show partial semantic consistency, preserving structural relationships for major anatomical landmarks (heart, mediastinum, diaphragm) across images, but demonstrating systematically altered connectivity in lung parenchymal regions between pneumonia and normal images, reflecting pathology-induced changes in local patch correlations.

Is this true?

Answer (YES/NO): NO